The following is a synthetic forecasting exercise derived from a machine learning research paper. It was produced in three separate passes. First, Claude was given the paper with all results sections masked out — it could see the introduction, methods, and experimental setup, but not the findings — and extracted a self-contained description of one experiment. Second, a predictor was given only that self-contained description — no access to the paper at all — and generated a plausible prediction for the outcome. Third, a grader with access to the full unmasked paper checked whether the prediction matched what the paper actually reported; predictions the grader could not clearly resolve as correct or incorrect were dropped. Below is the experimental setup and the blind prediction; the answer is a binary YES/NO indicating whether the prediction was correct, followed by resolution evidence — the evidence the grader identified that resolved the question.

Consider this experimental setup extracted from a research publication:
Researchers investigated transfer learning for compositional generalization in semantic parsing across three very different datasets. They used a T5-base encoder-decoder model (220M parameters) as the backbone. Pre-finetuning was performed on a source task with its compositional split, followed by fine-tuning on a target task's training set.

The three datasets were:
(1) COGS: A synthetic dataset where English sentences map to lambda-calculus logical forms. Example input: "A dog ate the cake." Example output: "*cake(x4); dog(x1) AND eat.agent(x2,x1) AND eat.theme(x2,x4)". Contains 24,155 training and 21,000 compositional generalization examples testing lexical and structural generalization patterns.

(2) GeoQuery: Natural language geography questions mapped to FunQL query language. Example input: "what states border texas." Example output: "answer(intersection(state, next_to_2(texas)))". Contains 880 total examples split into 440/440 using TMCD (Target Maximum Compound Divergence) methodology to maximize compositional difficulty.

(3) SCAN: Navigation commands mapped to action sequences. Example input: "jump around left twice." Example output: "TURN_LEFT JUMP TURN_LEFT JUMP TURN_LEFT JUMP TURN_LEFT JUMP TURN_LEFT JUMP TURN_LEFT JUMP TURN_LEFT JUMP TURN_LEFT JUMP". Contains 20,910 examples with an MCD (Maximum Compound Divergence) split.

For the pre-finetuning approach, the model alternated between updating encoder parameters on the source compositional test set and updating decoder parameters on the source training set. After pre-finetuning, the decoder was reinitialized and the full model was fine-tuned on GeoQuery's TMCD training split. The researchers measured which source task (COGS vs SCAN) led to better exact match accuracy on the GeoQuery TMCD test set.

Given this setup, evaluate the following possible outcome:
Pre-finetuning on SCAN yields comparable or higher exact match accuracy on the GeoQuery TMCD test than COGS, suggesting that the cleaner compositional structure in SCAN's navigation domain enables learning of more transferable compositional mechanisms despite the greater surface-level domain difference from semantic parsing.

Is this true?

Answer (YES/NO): YES